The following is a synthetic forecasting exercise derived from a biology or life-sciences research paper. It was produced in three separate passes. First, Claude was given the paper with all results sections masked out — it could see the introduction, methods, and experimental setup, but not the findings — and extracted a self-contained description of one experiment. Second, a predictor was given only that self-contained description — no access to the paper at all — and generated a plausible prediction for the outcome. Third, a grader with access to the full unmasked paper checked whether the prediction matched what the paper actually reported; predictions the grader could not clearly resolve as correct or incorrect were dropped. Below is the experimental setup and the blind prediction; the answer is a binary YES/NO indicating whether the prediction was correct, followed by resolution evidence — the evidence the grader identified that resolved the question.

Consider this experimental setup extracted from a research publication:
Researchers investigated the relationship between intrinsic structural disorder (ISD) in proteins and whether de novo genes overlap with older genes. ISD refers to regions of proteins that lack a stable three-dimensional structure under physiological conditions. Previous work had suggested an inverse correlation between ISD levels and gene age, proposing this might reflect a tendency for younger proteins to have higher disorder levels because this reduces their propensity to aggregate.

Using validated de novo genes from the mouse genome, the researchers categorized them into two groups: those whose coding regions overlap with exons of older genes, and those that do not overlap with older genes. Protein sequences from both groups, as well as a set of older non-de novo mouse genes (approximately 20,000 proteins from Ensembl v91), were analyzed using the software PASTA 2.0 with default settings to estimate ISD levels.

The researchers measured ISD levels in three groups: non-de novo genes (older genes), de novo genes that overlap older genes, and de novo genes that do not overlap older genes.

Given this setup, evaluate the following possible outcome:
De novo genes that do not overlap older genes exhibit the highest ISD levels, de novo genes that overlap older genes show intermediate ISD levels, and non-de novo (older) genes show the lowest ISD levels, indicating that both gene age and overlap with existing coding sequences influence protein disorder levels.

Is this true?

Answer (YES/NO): NO